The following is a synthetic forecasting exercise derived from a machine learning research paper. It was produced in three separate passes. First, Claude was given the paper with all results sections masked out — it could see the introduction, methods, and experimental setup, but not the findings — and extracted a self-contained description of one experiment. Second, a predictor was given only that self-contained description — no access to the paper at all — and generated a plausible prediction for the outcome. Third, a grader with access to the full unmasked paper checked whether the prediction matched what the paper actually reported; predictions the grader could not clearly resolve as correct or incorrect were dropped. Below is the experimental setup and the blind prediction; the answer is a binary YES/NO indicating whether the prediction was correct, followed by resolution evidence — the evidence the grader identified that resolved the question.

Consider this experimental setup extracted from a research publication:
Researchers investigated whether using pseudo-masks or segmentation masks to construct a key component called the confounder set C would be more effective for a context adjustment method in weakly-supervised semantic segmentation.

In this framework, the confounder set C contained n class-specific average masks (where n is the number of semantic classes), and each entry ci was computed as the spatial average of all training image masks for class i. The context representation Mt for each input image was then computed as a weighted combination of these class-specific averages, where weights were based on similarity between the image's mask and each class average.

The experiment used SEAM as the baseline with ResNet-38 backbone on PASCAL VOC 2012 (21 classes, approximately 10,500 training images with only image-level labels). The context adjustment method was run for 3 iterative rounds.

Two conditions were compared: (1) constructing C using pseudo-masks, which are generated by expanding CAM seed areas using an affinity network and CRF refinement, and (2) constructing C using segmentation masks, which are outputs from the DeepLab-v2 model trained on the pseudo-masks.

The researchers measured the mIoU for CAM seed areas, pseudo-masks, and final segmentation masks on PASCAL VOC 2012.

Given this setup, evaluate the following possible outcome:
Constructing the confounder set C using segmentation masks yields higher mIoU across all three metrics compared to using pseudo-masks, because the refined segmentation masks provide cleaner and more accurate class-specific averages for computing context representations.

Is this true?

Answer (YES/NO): YES